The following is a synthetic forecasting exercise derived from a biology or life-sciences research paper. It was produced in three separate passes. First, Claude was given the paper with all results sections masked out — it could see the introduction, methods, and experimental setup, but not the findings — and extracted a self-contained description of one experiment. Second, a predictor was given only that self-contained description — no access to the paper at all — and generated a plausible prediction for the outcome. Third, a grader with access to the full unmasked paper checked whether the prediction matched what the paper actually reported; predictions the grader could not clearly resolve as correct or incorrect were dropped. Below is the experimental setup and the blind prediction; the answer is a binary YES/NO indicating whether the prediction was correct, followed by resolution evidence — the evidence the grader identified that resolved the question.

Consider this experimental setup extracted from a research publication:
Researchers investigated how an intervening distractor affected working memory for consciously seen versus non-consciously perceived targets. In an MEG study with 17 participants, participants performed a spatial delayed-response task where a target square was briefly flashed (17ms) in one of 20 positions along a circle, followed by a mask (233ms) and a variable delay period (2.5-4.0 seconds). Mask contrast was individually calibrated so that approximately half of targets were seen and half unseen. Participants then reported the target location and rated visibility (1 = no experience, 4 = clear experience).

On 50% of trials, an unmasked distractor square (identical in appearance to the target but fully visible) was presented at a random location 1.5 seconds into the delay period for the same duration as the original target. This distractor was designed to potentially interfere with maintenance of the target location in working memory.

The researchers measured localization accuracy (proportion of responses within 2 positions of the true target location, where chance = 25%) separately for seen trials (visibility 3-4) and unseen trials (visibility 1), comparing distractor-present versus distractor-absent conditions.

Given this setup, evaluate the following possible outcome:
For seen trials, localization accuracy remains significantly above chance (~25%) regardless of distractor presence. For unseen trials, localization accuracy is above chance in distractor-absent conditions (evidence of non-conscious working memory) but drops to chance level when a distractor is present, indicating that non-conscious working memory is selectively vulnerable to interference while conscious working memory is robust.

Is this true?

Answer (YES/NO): NO